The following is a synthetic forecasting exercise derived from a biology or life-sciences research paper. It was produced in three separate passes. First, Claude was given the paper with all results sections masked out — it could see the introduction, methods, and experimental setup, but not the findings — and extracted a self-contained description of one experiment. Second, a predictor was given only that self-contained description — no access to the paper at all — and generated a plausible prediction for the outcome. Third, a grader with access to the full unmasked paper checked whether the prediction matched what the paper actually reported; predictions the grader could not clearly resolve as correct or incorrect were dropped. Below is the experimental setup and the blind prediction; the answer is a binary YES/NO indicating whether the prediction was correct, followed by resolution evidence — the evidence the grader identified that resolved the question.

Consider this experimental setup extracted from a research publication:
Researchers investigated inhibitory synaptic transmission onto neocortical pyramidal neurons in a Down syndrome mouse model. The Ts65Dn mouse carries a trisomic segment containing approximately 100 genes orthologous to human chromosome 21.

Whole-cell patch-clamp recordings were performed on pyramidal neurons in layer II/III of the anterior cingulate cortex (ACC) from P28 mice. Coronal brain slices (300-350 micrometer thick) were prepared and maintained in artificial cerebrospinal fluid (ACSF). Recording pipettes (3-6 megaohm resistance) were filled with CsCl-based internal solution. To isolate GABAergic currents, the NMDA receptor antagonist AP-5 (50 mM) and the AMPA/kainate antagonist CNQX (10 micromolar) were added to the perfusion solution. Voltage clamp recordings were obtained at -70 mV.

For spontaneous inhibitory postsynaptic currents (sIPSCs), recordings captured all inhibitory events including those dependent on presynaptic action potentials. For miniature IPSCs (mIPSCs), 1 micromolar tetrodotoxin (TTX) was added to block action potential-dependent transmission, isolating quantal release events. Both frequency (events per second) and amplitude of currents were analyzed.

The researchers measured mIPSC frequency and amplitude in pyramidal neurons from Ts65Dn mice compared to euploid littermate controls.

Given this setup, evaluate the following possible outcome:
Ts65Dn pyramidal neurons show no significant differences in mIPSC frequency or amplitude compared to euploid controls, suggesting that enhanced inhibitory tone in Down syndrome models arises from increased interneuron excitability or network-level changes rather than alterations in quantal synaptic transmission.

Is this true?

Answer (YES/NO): NO